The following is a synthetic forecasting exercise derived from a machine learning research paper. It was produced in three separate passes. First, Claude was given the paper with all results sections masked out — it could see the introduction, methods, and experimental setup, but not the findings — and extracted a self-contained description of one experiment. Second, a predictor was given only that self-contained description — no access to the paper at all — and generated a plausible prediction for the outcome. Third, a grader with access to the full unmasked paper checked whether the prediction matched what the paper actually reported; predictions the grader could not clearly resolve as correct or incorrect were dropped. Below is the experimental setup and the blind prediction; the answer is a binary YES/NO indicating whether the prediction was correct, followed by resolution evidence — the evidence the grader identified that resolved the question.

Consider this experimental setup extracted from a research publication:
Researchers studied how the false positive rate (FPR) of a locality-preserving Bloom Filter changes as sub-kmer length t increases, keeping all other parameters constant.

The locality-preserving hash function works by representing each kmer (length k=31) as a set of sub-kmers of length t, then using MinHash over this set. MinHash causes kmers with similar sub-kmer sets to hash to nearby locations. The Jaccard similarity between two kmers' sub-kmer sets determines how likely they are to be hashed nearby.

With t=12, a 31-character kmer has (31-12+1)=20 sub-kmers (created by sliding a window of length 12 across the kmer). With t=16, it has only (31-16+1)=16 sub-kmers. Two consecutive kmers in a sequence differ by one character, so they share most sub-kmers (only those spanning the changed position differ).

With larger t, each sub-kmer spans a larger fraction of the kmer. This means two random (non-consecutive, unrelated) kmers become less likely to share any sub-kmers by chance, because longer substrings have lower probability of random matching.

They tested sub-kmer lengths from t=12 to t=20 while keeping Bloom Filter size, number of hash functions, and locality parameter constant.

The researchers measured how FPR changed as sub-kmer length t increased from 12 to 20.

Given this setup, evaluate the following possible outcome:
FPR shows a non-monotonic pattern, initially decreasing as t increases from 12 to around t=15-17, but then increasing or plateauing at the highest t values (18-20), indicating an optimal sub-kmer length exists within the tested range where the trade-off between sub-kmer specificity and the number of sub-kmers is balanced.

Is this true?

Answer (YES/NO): NO